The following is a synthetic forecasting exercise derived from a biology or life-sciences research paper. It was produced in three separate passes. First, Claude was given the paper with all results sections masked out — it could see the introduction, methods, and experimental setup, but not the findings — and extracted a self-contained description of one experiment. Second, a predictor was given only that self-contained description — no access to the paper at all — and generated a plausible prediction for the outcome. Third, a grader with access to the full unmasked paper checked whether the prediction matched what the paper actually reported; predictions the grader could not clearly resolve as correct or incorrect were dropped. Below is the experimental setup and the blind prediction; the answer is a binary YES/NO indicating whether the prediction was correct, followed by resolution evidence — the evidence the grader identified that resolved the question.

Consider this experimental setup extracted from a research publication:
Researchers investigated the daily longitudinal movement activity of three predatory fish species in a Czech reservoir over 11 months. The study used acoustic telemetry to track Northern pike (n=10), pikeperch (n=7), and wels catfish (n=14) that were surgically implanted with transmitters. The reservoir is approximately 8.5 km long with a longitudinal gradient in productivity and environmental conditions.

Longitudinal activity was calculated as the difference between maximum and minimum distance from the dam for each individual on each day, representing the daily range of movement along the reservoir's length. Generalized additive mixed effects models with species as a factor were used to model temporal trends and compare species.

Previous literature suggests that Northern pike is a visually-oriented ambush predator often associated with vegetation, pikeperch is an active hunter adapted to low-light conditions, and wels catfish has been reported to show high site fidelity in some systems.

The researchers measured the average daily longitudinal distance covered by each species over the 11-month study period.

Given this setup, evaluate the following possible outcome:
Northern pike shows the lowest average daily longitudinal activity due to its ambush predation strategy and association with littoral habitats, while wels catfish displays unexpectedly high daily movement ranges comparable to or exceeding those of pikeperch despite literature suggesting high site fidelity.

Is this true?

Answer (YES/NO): NO